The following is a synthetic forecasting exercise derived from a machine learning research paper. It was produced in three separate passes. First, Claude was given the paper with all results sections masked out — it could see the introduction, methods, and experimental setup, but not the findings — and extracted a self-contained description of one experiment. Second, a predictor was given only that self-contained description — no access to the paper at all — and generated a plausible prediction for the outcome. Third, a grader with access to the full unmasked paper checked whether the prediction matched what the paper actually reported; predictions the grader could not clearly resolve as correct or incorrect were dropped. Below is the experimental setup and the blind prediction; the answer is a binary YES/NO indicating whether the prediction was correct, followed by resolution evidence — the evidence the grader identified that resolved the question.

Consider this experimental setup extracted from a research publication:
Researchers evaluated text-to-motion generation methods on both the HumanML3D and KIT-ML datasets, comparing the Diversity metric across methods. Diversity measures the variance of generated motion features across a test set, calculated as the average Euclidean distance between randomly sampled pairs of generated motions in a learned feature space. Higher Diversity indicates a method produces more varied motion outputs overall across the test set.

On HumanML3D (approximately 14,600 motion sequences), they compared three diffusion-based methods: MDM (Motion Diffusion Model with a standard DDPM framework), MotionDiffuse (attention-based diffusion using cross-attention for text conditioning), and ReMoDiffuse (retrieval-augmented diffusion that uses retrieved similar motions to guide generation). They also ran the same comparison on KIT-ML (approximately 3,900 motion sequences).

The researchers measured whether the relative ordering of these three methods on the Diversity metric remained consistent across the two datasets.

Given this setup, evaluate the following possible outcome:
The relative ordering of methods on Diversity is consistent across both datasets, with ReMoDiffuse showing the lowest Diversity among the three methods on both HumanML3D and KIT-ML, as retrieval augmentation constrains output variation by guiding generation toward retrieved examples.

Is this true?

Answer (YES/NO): NO